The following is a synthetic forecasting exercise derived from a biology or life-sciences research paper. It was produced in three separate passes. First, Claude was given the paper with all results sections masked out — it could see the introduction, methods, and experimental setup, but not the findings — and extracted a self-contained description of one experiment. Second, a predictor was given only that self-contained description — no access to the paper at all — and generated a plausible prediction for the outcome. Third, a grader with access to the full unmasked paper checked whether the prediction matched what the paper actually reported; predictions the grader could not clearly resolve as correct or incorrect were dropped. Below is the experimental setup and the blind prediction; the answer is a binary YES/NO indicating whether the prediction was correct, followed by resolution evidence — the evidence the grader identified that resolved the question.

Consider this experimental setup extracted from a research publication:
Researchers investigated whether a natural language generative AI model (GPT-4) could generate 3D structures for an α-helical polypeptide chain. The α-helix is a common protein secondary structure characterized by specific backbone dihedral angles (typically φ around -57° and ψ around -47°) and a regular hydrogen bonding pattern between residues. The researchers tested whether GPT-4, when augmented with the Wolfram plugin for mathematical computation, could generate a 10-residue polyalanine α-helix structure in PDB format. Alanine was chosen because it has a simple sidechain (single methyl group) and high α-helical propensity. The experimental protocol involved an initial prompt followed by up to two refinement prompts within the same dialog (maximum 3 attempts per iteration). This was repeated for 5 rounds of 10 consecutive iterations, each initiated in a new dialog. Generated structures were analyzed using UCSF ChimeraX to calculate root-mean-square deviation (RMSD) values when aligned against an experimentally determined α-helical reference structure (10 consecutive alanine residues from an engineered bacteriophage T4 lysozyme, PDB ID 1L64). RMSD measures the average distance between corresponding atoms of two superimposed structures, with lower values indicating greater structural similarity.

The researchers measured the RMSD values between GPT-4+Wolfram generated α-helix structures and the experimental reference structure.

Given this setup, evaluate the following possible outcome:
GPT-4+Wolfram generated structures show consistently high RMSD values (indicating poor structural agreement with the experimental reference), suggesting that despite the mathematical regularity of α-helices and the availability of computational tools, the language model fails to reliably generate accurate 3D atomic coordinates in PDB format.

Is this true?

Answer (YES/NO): NO